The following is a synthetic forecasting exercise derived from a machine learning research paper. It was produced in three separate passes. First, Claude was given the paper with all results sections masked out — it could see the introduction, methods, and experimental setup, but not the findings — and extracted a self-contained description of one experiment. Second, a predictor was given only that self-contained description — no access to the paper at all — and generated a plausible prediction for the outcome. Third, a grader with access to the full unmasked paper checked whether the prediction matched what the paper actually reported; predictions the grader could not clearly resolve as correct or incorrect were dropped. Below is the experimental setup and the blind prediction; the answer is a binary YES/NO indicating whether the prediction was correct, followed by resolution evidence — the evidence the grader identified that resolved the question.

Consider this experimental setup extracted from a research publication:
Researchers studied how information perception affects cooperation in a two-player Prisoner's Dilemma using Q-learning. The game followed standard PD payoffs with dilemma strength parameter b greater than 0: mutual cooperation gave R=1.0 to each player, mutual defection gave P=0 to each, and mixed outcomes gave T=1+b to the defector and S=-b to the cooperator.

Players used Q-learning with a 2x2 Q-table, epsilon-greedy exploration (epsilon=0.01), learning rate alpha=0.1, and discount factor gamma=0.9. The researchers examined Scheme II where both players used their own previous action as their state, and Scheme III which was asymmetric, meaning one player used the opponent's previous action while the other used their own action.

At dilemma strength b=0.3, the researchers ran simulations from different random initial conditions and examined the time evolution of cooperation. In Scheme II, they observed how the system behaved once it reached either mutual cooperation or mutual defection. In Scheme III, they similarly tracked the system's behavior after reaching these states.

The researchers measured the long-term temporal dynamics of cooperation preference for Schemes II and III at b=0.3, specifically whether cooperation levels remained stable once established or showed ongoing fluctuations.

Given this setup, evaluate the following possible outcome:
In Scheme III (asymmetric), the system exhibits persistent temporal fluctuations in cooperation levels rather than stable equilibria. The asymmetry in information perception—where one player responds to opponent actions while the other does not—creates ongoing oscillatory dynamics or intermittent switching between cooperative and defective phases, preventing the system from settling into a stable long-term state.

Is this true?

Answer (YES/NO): YES